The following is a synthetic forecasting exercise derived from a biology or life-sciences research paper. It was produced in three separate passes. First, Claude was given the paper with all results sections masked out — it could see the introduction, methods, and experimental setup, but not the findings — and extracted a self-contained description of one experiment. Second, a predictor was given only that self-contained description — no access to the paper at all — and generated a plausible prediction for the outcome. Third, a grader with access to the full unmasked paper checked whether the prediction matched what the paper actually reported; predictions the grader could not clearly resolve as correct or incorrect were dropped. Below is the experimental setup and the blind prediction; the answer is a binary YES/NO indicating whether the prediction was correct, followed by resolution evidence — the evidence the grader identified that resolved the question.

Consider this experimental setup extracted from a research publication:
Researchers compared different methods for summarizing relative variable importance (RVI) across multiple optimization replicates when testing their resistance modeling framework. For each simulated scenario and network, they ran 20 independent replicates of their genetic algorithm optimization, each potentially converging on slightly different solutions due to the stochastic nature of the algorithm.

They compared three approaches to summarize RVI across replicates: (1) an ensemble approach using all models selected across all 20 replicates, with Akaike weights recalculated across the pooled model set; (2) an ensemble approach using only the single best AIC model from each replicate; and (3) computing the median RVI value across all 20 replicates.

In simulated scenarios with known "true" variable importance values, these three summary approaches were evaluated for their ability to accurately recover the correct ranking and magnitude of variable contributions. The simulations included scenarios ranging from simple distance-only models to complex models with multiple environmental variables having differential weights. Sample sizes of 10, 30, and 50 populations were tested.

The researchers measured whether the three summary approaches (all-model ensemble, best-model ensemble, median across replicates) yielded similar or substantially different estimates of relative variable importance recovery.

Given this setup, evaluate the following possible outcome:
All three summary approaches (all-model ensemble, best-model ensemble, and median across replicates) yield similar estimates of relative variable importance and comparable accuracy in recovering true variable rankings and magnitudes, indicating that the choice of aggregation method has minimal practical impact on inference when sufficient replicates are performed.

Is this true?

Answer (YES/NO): NO